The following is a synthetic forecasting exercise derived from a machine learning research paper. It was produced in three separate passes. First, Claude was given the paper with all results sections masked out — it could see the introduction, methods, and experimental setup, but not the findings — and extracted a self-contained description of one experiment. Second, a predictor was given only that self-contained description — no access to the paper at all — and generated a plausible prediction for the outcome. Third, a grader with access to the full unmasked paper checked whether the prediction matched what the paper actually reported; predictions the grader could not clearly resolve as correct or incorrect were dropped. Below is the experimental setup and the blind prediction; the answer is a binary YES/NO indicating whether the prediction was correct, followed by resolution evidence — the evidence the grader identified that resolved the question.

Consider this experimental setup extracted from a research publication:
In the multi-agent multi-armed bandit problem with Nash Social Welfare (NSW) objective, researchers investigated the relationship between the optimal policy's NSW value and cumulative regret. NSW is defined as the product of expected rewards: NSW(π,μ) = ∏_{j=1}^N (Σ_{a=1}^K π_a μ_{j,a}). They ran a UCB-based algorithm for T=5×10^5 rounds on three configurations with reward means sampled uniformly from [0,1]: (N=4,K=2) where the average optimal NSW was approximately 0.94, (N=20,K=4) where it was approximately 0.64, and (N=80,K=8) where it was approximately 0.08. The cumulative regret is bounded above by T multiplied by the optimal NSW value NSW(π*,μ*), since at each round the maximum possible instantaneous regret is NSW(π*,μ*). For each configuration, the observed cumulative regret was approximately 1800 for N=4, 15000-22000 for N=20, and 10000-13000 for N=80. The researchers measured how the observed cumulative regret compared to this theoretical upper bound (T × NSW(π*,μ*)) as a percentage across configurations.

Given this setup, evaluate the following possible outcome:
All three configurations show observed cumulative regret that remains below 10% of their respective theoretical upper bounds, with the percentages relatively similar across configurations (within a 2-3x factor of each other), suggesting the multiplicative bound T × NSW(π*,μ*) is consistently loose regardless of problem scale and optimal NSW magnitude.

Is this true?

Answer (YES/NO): NO